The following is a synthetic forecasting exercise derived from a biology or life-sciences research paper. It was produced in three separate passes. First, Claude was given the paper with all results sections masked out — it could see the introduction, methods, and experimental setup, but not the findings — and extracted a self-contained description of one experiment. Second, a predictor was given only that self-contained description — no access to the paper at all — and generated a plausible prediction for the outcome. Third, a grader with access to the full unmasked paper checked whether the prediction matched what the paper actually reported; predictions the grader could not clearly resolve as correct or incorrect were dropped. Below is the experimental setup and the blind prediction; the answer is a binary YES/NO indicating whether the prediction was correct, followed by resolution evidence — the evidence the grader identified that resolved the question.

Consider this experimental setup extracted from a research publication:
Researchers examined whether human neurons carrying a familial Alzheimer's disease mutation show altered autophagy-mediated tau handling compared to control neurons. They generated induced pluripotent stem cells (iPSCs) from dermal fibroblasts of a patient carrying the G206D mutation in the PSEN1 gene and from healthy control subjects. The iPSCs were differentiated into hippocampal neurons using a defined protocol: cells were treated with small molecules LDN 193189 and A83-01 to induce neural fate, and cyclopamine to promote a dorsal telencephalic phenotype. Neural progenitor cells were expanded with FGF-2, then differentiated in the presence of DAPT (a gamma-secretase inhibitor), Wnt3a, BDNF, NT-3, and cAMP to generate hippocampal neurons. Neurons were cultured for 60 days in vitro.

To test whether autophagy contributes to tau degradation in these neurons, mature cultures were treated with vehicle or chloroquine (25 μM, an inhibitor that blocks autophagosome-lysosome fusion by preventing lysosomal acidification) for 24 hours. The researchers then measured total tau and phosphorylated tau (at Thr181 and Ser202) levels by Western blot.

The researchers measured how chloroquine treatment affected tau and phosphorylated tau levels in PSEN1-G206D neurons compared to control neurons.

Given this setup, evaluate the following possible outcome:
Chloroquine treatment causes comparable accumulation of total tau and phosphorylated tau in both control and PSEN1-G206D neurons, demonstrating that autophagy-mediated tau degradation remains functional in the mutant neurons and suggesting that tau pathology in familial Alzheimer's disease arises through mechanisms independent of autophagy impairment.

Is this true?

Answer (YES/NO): NO